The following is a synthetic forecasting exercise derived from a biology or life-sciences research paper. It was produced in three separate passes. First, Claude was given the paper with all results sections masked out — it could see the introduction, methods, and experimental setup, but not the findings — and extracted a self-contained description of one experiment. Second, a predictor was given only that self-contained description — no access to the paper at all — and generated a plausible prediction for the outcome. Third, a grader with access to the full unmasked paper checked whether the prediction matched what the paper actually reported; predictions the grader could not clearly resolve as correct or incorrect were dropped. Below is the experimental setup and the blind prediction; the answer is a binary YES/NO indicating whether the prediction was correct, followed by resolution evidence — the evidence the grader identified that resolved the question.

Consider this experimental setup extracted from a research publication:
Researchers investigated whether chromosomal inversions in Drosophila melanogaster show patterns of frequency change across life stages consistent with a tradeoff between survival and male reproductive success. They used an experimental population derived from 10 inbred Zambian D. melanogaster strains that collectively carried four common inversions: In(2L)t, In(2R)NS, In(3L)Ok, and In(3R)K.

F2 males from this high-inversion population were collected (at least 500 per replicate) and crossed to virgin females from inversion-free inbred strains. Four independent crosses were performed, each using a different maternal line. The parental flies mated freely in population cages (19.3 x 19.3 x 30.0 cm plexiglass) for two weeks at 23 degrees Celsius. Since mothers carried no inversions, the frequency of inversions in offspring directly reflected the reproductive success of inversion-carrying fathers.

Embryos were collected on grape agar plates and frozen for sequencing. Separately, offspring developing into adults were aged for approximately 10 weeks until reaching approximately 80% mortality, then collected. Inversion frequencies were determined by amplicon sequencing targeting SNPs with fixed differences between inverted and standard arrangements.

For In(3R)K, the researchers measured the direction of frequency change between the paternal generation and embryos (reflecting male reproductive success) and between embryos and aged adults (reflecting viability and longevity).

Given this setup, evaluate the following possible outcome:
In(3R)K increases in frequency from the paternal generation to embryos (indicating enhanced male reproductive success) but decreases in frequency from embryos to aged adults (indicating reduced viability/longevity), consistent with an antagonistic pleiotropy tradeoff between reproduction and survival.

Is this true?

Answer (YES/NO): NO